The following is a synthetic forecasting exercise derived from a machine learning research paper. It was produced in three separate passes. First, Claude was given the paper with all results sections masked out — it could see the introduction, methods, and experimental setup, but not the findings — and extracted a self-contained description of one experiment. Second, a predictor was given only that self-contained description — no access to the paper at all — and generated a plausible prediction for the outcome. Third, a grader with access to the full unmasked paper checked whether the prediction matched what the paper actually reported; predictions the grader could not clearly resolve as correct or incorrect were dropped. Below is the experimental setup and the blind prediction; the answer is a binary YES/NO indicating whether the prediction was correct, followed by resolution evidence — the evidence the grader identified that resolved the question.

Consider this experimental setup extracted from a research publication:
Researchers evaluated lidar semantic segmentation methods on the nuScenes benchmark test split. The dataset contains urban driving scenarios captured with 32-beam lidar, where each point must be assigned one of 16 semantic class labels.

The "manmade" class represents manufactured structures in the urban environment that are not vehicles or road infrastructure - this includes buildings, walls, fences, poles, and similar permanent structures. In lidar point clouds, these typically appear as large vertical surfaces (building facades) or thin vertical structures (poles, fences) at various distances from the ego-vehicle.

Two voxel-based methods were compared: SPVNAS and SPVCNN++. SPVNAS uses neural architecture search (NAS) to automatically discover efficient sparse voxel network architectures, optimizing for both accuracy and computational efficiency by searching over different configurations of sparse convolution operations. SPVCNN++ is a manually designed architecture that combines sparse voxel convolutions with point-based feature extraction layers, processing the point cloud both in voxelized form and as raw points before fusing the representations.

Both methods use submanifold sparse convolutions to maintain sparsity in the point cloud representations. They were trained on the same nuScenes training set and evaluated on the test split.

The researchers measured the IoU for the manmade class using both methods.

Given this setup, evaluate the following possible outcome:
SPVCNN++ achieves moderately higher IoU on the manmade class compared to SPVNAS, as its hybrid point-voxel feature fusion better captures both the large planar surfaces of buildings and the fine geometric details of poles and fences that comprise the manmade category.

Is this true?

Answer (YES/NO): YES